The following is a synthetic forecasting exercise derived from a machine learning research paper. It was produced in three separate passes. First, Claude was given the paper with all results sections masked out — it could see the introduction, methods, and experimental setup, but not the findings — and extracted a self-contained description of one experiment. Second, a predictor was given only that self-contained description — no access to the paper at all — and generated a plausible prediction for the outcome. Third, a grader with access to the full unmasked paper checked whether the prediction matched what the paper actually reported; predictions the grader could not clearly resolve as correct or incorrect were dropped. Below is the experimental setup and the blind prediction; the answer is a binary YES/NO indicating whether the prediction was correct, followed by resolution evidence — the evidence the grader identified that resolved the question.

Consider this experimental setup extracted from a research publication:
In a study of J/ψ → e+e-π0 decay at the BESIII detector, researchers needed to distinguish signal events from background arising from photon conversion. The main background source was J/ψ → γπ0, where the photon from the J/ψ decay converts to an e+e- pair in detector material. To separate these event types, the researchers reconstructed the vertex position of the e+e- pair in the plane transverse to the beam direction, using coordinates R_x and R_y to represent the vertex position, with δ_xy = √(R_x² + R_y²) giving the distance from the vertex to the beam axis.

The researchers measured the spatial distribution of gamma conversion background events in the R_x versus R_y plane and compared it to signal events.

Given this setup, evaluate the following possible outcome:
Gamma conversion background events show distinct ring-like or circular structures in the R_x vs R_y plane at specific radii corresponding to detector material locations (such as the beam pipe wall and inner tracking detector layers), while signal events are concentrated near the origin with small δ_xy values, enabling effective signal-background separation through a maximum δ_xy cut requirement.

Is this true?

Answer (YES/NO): YES